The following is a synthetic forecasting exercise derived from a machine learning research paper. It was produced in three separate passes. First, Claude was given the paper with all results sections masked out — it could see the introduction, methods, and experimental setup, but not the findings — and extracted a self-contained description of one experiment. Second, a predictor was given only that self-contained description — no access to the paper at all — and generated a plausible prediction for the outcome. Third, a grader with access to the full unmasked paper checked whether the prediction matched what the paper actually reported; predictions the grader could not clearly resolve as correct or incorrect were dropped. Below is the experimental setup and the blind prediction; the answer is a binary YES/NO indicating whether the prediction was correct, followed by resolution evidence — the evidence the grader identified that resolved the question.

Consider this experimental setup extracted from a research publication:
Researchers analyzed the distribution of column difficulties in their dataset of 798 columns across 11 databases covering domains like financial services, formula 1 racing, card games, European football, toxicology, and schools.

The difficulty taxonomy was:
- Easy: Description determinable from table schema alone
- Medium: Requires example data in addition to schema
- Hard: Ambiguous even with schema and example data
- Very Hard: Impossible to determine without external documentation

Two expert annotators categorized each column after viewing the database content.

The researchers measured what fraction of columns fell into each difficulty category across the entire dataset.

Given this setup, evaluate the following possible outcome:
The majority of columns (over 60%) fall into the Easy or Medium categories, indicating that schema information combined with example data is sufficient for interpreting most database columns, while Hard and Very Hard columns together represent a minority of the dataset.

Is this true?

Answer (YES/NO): YES